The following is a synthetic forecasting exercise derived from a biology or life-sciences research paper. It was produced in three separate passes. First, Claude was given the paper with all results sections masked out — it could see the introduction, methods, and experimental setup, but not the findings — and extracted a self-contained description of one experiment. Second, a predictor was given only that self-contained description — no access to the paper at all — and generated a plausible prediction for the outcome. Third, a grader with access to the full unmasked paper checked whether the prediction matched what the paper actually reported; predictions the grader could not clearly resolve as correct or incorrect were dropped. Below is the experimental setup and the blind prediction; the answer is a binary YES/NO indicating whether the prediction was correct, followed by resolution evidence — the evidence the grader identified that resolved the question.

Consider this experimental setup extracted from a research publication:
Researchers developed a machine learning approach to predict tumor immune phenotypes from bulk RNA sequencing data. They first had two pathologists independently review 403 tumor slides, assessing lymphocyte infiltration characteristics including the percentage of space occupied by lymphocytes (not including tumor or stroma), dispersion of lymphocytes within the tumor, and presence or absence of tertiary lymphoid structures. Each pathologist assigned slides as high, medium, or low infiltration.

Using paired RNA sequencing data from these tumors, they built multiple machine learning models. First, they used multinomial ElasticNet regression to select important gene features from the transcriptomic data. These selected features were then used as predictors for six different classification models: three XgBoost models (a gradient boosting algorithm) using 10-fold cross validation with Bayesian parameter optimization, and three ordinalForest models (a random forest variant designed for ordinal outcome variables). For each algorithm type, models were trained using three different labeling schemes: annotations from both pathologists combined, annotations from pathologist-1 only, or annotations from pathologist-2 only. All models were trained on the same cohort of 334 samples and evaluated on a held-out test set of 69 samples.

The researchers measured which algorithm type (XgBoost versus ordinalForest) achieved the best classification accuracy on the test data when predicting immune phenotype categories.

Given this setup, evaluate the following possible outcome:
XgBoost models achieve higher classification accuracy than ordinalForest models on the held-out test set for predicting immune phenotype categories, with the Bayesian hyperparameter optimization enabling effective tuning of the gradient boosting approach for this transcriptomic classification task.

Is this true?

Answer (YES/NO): YES